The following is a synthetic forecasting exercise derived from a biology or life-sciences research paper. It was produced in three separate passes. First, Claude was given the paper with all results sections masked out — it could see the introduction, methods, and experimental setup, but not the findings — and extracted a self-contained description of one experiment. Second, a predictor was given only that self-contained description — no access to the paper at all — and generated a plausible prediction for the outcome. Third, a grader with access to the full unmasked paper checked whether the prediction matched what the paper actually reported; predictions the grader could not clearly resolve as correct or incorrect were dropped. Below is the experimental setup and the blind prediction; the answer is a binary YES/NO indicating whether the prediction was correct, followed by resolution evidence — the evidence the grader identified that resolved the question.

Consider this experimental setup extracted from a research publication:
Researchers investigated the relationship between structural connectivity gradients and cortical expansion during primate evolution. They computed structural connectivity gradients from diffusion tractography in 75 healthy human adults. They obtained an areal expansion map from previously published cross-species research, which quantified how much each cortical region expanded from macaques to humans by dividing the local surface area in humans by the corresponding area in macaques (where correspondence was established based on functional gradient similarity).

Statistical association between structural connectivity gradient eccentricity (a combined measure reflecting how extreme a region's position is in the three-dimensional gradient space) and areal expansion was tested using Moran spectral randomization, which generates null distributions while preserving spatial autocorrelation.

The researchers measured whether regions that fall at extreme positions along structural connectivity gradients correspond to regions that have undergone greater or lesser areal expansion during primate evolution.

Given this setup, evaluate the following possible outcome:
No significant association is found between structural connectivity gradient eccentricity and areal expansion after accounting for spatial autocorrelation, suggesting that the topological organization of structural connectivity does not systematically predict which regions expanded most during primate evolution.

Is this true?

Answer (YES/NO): NO